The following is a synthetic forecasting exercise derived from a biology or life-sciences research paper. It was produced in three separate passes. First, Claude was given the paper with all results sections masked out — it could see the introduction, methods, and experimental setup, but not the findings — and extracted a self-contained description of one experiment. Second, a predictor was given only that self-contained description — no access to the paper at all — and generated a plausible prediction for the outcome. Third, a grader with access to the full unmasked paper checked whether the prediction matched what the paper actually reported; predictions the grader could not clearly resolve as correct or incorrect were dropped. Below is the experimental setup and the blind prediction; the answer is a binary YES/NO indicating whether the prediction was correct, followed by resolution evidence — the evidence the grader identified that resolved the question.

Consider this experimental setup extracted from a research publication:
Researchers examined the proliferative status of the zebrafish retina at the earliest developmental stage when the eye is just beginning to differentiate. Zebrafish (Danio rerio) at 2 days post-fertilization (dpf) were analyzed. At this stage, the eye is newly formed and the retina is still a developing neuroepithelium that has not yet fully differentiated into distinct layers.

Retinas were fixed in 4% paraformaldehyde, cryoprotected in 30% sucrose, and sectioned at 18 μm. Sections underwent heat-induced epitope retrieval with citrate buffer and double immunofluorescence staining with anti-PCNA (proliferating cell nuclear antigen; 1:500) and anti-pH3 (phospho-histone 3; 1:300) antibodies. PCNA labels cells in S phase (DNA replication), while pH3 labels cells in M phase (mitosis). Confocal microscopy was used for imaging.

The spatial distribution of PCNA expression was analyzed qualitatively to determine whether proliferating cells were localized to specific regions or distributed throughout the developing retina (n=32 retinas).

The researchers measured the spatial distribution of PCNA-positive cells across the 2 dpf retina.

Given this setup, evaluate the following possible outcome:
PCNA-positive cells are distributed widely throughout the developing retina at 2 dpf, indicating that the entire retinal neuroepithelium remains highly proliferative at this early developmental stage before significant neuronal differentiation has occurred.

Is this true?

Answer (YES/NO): YES